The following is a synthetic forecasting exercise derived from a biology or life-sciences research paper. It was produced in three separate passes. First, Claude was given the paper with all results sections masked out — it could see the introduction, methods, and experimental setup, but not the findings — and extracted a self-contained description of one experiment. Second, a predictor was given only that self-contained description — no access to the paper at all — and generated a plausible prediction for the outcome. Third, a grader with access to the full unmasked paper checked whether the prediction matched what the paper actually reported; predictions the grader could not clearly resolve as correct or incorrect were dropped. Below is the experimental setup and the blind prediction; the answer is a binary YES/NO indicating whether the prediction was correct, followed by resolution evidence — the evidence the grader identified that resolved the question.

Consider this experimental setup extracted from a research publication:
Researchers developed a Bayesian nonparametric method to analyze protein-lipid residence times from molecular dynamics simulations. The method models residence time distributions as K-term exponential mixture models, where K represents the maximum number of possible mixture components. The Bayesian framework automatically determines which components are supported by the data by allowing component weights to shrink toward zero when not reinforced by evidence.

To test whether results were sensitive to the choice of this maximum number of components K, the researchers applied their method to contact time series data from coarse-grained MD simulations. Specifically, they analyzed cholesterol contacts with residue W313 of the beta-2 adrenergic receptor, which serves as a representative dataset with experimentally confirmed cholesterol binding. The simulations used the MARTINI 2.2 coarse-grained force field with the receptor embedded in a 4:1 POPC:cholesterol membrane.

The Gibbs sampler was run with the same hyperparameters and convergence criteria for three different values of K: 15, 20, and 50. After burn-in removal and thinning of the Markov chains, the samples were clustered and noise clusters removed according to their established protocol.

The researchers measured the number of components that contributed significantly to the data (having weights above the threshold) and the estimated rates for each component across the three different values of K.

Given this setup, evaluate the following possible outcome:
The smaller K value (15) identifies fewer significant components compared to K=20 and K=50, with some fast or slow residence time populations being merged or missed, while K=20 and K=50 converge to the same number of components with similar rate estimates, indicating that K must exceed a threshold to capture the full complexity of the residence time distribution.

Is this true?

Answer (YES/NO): NO